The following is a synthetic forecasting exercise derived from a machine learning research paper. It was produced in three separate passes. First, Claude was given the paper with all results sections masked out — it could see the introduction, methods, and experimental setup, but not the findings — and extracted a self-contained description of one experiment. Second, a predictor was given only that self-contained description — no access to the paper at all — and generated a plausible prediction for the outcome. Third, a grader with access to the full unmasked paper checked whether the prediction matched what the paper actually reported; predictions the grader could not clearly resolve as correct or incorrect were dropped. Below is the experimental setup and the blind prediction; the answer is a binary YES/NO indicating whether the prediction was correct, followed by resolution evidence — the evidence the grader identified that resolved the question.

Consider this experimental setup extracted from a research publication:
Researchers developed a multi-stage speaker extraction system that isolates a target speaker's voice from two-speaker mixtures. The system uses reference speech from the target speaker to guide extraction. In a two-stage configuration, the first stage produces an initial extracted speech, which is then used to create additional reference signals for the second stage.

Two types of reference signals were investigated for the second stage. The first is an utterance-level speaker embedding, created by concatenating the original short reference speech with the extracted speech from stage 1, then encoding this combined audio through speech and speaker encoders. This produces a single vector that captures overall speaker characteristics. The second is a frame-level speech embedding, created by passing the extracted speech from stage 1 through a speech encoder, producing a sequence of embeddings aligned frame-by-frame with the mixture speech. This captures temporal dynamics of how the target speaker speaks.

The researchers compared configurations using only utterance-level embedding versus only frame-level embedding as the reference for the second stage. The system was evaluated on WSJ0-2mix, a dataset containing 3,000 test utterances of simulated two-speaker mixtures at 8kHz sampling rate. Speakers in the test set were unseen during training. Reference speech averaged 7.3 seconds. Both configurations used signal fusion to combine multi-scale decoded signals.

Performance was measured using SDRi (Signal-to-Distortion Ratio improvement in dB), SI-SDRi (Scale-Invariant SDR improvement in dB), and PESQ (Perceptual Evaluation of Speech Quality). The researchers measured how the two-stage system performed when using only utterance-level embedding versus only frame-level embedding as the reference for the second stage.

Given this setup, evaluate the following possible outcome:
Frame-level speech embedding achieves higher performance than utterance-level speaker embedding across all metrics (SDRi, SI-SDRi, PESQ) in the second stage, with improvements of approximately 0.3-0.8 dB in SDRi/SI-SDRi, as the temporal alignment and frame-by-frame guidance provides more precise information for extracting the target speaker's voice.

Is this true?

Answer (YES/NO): YES